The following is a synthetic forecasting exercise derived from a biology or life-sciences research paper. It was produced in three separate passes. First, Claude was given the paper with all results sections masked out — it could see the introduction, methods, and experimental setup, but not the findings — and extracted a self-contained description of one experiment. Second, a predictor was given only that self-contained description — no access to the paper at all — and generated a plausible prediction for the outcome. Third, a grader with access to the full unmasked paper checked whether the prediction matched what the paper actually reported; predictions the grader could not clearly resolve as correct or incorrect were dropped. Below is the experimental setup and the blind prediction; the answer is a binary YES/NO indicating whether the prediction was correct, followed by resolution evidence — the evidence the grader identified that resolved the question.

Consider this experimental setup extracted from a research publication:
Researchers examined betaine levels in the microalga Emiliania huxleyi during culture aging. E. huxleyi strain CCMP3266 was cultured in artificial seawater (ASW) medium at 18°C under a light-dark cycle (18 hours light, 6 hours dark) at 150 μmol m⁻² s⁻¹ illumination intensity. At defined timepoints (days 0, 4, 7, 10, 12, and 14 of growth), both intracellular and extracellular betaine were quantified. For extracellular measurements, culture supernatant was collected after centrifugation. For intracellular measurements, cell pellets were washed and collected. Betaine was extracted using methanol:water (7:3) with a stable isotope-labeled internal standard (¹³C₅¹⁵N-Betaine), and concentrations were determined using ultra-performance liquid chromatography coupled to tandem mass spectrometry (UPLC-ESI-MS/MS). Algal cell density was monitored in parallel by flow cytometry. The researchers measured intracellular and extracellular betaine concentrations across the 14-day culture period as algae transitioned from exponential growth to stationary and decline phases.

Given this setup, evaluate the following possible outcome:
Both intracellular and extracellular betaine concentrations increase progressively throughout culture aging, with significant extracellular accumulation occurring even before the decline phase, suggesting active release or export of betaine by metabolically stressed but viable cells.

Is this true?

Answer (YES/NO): NO